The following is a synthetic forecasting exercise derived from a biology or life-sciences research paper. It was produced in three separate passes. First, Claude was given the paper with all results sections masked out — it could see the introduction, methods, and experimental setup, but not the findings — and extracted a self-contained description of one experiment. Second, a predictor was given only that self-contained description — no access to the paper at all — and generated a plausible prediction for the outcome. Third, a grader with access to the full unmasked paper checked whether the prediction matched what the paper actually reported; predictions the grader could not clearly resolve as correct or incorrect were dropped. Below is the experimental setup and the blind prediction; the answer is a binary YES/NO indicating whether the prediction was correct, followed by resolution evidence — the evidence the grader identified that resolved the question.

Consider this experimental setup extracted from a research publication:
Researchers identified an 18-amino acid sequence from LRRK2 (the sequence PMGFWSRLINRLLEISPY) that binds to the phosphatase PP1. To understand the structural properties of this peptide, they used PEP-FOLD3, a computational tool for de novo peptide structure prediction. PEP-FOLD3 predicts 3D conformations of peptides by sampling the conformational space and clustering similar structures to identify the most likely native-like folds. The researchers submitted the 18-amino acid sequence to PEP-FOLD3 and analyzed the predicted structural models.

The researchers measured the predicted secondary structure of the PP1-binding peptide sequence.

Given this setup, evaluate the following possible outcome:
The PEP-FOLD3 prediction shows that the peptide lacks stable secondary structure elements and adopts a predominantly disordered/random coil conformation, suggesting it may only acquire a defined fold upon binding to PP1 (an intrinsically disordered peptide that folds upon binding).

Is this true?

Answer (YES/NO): NO